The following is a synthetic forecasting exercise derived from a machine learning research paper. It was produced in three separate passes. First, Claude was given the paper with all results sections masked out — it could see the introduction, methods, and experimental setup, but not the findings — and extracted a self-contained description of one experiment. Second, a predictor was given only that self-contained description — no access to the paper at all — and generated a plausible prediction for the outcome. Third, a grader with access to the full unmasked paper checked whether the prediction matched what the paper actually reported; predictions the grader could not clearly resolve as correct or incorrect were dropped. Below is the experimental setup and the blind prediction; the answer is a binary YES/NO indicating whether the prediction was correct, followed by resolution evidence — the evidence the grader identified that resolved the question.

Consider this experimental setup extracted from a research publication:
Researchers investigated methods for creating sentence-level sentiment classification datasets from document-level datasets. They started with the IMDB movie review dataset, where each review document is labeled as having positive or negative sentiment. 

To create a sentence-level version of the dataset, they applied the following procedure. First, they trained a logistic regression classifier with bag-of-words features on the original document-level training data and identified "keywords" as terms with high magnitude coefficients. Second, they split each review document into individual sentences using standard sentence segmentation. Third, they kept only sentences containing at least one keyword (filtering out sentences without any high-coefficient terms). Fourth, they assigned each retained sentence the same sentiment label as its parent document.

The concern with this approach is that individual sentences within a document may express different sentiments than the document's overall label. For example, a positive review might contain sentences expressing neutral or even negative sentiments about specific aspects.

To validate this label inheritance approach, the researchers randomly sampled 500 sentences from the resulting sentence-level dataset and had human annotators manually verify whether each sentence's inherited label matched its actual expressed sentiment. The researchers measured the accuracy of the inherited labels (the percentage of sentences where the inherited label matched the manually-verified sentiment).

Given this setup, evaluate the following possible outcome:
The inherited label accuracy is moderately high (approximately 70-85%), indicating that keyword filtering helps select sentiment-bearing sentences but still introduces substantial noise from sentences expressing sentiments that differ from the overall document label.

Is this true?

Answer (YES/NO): NO